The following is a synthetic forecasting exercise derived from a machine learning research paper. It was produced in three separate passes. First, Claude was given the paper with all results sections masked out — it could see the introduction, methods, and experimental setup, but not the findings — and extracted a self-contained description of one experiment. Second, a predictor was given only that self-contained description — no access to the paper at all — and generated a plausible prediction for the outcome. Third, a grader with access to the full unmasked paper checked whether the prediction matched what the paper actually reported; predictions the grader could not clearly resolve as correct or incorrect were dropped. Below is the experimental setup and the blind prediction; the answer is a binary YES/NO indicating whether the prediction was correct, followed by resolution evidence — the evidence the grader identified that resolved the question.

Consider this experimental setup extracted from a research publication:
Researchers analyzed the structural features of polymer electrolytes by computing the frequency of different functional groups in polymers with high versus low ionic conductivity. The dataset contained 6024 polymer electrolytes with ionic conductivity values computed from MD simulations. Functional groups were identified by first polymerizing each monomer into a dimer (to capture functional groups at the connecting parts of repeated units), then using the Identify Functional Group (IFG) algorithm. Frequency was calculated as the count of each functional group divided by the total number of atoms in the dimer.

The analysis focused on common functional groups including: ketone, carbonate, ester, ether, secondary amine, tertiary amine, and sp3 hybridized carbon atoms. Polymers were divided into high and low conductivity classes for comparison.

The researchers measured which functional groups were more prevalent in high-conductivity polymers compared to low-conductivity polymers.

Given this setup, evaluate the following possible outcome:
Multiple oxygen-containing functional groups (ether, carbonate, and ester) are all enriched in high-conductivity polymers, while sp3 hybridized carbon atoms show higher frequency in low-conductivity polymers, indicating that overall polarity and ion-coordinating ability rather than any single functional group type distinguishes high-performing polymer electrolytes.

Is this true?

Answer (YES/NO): NO